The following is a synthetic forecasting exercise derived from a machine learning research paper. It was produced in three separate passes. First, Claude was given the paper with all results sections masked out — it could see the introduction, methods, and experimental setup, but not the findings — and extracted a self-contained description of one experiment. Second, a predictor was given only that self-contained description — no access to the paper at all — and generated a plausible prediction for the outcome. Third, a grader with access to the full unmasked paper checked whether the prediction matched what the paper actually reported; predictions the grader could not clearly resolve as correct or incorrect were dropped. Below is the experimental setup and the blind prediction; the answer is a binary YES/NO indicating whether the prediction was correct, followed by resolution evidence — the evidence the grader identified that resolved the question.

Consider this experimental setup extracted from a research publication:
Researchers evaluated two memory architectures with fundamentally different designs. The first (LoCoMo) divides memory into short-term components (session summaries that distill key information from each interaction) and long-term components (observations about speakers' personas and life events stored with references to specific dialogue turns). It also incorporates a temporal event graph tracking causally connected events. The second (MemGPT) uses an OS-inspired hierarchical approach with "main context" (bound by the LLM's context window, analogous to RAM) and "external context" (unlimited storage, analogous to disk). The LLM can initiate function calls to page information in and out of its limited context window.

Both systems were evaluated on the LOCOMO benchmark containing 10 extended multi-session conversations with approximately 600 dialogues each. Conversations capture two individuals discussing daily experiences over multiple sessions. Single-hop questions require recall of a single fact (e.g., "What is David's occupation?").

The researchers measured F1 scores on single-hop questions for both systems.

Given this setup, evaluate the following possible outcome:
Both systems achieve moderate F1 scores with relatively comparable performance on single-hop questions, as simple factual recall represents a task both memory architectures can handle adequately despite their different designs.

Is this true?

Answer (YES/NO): YES